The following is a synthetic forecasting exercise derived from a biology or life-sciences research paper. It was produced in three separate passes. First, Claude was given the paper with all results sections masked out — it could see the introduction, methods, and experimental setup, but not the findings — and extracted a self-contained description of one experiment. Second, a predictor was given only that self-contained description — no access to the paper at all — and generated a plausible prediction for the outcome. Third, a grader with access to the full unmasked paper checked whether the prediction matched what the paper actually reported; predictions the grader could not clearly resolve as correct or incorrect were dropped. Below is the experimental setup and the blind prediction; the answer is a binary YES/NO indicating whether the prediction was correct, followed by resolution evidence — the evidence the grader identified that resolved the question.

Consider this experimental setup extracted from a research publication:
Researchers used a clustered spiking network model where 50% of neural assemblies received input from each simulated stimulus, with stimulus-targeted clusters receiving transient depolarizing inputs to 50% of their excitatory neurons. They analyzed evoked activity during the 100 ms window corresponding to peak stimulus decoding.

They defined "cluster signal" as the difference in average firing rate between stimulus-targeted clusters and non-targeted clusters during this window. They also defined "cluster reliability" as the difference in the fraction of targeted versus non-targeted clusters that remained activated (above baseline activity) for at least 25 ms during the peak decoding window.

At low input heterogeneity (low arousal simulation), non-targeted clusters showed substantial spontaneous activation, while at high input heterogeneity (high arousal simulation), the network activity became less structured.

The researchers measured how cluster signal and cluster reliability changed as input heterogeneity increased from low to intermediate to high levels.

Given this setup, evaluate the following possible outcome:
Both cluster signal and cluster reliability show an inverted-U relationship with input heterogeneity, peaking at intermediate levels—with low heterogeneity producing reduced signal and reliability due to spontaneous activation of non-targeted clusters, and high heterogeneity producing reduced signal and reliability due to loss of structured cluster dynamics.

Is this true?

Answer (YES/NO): NO